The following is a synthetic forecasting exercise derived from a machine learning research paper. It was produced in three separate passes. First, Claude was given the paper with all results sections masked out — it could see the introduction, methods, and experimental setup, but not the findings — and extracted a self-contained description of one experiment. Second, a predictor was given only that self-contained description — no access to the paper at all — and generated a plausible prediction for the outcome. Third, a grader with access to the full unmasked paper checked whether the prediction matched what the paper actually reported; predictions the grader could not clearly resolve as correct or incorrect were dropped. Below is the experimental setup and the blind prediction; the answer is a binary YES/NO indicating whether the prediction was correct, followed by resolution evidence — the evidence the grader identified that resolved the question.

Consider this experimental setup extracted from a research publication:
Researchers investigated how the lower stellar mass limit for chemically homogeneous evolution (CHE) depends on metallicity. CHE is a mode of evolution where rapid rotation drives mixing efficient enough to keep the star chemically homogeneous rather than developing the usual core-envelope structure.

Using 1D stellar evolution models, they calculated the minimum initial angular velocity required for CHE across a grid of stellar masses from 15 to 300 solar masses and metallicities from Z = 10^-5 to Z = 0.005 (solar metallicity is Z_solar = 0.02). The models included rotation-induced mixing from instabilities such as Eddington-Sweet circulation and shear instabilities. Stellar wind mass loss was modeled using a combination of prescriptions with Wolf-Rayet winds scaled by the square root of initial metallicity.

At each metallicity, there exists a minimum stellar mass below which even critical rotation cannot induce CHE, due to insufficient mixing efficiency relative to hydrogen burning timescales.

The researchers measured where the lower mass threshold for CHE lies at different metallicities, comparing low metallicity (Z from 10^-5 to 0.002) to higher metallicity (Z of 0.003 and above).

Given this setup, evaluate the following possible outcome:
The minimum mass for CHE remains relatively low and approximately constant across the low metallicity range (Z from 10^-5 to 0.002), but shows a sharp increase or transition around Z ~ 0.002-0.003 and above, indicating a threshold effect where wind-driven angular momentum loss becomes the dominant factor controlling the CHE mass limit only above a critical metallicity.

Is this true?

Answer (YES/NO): YES